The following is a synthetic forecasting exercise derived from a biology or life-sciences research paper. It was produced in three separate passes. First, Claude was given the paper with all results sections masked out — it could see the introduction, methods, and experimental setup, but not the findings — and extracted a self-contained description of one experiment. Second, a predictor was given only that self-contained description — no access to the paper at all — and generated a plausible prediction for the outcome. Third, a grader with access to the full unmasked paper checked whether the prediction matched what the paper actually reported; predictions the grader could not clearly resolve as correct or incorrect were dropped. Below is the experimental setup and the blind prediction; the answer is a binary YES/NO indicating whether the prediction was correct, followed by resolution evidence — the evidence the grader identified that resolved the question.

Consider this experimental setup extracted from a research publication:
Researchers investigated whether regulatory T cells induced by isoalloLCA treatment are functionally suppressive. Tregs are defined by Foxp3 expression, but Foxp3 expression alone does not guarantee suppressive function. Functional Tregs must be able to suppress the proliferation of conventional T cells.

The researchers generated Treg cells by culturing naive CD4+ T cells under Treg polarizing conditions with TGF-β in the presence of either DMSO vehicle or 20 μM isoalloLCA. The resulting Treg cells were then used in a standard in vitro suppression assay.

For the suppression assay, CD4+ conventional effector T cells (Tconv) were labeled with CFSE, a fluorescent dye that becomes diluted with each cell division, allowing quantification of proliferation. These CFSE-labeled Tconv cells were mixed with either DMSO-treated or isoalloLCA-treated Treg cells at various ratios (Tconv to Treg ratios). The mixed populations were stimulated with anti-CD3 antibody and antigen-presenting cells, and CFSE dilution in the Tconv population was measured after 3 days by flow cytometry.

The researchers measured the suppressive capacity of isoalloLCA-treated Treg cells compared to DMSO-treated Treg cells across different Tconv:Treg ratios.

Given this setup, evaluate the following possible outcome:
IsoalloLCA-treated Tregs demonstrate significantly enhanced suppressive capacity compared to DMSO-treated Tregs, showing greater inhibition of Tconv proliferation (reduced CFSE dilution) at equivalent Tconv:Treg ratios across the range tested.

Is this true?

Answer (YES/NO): YES